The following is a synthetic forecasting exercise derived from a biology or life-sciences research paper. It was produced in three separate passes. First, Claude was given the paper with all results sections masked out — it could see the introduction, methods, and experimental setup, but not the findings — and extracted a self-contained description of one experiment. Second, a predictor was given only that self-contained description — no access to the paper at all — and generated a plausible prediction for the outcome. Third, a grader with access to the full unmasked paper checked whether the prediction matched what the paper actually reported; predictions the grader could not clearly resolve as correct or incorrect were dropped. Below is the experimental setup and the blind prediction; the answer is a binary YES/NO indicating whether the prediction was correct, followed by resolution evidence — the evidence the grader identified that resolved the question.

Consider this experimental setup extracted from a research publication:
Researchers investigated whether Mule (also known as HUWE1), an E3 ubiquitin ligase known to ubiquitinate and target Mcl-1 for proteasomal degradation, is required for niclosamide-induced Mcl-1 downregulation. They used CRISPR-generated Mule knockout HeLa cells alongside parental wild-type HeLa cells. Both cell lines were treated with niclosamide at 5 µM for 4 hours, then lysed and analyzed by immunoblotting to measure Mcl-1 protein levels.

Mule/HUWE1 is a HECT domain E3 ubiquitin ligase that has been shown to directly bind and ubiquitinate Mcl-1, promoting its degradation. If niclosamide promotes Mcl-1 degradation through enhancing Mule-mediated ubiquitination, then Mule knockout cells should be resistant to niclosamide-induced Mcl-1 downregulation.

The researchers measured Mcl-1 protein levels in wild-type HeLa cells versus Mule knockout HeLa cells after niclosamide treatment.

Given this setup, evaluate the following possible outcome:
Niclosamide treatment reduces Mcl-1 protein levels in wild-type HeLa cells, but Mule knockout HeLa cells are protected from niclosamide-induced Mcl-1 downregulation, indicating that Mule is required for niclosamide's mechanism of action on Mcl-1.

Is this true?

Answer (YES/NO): NO